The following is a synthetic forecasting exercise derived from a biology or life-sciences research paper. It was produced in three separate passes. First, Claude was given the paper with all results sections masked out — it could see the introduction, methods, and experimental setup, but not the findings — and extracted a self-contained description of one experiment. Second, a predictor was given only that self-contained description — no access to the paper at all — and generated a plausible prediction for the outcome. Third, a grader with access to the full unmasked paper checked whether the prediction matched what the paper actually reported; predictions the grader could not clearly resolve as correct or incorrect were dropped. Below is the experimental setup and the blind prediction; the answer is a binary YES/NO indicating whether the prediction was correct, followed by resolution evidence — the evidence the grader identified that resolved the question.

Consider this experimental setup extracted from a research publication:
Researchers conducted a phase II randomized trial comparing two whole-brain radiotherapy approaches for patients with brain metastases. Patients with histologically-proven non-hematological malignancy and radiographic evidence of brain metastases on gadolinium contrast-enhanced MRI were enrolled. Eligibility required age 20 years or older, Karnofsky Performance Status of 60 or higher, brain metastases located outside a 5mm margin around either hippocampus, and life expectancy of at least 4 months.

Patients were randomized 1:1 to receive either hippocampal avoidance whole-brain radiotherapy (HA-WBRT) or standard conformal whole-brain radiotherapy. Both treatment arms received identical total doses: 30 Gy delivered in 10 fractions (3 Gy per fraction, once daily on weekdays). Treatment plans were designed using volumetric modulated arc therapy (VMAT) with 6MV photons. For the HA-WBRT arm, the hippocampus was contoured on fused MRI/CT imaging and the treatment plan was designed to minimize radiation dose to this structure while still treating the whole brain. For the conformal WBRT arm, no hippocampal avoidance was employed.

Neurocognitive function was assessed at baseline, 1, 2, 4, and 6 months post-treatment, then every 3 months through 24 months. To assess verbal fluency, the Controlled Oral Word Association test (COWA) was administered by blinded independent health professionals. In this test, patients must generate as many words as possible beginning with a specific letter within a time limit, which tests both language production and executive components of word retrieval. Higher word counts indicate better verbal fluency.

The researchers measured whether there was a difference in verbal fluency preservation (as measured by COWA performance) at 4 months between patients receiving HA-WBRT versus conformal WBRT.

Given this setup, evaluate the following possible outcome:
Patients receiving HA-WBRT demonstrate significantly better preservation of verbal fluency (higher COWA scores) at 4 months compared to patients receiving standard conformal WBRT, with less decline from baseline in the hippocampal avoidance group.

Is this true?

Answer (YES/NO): NO